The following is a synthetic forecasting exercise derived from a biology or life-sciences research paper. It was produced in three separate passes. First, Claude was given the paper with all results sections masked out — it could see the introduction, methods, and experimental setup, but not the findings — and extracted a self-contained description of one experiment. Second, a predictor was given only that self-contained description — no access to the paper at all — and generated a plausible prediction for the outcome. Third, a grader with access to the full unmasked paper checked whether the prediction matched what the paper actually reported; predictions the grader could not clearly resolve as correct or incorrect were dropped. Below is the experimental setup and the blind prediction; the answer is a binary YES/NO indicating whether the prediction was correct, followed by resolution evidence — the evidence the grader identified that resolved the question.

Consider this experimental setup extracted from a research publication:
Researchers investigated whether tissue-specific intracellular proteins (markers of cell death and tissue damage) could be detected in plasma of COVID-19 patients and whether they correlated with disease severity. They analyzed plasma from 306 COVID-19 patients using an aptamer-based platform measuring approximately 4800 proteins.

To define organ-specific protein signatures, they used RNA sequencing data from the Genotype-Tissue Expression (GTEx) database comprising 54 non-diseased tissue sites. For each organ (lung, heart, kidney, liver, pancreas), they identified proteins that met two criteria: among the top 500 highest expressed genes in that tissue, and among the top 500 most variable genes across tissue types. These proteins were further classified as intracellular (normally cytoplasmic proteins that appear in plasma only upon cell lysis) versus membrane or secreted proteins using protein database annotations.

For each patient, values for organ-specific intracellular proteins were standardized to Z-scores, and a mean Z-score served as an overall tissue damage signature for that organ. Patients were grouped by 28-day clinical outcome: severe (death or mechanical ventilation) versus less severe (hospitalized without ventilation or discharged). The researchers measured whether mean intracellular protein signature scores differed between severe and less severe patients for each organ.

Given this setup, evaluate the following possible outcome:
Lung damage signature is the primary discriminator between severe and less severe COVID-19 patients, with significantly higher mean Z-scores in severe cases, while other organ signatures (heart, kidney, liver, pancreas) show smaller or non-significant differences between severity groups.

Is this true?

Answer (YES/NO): NO